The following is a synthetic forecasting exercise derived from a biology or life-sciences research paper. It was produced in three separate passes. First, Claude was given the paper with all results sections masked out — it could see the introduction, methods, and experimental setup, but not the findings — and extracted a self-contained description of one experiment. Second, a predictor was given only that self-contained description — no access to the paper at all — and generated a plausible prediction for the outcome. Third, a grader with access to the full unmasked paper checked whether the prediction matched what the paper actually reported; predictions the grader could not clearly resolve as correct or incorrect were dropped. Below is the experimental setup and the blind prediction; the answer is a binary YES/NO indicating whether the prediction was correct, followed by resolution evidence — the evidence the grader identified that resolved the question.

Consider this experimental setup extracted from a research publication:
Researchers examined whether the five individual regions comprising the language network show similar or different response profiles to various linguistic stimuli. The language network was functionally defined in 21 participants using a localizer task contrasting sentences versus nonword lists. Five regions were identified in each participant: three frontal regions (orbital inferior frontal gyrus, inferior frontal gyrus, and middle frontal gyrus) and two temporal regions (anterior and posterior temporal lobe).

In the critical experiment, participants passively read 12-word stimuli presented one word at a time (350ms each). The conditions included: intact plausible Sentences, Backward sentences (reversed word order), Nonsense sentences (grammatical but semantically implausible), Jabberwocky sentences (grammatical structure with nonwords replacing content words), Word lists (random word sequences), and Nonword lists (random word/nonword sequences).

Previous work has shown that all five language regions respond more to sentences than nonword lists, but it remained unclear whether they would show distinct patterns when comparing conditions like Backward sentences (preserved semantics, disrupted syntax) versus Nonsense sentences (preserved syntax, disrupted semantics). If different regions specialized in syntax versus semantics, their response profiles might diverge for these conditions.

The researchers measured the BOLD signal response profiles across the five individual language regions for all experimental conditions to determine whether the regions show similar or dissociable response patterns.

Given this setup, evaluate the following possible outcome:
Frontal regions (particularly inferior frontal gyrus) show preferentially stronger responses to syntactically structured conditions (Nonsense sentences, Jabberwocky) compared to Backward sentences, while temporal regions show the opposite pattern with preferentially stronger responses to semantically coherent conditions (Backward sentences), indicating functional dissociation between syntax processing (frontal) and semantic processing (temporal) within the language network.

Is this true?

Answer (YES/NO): NO